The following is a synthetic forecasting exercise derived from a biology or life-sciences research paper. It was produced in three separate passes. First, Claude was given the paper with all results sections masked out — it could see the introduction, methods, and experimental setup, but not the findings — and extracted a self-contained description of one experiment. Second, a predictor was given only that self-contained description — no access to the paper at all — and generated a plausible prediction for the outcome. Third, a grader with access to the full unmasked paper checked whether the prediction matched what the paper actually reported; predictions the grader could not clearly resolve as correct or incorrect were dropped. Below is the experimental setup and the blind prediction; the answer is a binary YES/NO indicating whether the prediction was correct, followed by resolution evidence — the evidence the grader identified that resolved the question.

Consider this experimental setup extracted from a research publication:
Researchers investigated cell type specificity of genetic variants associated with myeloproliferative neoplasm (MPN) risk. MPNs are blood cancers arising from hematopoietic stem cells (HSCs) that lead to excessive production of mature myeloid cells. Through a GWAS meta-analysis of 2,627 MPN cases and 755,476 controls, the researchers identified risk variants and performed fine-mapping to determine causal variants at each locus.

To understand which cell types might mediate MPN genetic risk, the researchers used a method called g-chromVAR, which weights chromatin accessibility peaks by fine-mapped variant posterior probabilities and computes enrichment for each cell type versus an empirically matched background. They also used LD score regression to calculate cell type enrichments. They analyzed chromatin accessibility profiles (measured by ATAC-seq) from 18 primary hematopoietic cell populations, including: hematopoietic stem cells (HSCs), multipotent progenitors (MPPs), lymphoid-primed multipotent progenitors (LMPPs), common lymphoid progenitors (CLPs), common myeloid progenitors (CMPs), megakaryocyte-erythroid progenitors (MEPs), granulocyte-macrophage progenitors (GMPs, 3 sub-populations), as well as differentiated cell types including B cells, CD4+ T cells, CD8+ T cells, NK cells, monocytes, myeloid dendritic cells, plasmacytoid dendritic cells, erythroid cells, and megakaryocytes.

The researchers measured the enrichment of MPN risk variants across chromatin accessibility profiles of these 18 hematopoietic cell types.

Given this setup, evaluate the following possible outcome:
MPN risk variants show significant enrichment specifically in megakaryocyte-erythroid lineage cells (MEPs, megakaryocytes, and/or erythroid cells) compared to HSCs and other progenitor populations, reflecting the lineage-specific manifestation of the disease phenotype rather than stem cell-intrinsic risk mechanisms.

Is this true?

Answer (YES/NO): NO